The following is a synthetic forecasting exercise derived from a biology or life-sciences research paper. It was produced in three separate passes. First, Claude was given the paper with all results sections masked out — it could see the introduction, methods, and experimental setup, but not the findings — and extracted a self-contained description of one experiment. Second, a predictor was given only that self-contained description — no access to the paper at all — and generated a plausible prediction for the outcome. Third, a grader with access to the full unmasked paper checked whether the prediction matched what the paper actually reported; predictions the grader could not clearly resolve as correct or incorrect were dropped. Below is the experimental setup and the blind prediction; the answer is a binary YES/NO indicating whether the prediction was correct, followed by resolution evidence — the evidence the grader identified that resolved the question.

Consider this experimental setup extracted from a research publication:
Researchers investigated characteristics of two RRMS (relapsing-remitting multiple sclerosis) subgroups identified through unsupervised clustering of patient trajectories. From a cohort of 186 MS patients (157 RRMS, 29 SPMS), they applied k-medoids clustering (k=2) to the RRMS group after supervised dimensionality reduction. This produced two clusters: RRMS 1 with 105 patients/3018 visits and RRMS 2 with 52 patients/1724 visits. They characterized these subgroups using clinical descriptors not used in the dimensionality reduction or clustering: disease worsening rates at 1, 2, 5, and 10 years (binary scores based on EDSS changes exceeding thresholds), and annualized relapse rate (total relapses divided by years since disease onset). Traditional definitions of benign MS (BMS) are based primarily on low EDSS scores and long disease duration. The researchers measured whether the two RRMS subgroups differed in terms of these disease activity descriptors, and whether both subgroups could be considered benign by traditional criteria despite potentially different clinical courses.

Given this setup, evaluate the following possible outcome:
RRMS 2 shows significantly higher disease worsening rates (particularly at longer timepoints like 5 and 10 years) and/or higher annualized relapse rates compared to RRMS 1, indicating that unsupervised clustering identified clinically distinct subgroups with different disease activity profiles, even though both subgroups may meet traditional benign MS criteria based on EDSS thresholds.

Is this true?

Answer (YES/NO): NO